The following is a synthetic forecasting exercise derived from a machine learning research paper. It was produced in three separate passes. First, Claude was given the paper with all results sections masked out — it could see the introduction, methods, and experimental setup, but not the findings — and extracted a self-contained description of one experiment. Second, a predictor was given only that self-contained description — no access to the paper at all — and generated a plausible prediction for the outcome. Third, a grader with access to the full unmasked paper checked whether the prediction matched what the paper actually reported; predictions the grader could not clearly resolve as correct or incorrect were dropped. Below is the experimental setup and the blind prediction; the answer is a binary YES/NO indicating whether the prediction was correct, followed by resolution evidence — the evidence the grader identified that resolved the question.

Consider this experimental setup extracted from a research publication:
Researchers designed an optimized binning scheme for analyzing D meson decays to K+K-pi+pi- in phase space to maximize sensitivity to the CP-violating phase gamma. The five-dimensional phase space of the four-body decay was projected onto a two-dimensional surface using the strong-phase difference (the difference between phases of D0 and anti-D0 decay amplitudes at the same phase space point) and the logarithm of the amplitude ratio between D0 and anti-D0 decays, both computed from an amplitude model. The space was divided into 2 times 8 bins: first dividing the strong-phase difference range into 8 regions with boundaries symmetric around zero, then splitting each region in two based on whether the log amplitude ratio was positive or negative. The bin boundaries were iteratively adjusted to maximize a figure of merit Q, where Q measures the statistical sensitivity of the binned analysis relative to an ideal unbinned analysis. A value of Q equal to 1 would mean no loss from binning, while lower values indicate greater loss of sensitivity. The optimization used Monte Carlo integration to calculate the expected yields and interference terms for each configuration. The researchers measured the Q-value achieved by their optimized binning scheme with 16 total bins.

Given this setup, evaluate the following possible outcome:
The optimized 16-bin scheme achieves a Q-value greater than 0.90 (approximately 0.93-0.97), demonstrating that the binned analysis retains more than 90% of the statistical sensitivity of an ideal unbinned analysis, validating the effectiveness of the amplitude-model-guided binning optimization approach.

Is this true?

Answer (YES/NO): NO